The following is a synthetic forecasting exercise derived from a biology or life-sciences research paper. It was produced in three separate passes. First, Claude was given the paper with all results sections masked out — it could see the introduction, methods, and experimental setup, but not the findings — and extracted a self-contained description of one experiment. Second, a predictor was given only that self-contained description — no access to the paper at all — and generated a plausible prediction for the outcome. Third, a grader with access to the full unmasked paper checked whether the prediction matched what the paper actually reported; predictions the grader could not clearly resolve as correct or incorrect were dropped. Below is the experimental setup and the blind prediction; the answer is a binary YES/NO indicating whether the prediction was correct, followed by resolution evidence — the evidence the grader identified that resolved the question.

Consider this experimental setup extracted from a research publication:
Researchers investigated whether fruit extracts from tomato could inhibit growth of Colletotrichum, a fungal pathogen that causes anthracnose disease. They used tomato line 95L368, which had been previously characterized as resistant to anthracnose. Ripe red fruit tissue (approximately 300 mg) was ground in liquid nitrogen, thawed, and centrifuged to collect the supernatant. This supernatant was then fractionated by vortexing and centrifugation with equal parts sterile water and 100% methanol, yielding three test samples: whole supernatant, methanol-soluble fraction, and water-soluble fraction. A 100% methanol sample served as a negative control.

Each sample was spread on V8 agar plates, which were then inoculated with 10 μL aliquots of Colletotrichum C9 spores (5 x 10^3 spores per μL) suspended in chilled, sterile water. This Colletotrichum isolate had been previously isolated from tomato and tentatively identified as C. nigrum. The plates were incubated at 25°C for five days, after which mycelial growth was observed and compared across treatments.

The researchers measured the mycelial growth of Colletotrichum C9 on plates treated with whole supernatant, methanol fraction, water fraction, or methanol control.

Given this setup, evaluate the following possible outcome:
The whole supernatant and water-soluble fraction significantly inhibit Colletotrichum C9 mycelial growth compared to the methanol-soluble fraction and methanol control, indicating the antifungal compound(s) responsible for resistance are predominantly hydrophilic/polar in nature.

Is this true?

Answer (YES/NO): NO